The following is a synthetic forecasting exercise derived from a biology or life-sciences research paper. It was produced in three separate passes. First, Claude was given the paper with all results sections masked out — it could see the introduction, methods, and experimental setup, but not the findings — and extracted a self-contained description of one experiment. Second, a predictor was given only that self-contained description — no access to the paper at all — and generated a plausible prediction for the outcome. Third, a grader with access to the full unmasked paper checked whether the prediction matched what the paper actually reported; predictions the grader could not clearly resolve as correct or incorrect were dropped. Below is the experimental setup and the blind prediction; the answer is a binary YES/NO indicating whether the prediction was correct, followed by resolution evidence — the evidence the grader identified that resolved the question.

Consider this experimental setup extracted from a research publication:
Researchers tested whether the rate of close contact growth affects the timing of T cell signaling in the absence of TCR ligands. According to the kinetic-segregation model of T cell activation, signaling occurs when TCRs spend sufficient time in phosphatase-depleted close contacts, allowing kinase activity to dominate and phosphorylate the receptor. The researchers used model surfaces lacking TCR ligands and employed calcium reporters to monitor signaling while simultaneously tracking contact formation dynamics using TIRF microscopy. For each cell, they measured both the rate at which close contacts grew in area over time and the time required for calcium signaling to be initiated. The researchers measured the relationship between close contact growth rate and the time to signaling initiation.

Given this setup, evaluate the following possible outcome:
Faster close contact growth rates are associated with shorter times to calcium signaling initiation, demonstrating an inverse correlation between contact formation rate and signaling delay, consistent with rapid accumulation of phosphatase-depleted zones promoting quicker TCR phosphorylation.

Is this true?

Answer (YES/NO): YES